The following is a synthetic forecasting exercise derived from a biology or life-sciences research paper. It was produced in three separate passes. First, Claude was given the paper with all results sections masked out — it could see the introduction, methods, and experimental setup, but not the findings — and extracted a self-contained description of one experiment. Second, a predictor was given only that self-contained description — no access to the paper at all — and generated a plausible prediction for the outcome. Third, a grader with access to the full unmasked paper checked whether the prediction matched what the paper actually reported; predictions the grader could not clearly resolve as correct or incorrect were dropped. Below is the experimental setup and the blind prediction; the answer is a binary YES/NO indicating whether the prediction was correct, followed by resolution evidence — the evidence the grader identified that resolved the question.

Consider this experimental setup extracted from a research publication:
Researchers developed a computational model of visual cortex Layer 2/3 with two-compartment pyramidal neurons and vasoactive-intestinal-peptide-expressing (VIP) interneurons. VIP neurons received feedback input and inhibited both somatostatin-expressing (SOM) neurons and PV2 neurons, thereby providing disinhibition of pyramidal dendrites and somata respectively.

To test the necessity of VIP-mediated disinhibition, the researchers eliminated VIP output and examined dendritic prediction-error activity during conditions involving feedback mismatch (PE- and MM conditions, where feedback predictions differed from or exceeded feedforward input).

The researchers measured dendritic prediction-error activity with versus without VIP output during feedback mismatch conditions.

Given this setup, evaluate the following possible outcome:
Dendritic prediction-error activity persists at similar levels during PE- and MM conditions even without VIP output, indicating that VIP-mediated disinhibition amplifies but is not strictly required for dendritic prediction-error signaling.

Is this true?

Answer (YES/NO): NO